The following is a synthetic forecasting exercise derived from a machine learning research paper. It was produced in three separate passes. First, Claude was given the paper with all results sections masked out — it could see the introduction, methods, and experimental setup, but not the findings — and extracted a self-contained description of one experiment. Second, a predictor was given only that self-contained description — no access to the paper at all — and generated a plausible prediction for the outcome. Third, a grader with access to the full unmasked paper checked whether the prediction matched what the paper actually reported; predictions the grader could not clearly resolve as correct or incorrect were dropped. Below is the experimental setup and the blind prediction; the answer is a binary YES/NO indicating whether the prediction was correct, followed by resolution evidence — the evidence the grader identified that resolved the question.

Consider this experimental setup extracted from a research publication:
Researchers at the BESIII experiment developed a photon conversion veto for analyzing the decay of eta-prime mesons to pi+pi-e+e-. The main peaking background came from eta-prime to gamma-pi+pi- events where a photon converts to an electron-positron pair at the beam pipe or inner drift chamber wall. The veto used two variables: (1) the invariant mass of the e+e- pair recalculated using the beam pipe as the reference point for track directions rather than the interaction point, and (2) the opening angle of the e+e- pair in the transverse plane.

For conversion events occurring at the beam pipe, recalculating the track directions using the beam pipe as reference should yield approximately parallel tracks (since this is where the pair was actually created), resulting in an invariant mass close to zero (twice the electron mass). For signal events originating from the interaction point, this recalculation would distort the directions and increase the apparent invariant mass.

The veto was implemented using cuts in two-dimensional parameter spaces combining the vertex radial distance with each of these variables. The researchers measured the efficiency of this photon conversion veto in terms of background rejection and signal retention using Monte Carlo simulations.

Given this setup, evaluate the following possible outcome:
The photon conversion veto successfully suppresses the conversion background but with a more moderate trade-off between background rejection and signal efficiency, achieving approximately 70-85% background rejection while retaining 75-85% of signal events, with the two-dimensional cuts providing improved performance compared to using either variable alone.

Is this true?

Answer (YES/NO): NO